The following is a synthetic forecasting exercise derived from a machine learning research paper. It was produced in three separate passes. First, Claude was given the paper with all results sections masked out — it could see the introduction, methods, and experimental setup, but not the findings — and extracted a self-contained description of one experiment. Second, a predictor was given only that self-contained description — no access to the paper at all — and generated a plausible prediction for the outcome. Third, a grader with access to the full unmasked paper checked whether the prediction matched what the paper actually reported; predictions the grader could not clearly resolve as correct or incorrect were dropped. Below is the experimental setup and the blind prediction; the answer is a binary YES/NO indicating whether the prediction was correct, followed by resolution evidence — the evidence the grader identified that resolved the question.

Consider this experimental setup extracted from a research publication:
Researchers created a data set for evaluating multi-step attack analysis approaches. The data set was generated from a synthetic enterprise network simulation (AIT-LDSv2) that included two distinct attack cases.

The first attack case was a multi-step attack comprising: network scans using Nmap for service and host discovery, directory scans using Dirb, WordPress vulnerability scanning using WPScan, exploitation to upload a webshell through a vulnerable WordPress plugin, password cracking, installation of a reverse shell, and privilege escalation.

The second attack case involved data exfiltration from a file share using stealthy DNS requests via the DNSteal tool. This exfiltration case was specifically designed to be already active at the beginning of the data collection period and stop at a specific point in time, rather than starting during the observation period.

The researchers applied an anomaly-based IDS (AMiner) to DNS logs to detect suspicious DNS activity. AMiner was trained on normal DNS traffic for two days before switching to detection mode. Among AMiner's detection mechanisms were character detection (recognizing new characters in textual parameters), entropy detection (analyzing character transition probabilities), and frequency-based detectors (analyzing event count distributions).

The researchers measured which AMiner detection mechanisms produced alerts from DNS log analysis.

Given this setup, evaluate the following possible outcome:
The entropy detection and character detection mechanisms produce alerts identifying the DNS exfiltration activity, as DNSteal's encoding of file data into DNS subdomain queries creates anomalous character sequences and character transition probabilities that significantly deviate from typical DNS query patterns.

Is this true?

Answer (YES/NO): NO